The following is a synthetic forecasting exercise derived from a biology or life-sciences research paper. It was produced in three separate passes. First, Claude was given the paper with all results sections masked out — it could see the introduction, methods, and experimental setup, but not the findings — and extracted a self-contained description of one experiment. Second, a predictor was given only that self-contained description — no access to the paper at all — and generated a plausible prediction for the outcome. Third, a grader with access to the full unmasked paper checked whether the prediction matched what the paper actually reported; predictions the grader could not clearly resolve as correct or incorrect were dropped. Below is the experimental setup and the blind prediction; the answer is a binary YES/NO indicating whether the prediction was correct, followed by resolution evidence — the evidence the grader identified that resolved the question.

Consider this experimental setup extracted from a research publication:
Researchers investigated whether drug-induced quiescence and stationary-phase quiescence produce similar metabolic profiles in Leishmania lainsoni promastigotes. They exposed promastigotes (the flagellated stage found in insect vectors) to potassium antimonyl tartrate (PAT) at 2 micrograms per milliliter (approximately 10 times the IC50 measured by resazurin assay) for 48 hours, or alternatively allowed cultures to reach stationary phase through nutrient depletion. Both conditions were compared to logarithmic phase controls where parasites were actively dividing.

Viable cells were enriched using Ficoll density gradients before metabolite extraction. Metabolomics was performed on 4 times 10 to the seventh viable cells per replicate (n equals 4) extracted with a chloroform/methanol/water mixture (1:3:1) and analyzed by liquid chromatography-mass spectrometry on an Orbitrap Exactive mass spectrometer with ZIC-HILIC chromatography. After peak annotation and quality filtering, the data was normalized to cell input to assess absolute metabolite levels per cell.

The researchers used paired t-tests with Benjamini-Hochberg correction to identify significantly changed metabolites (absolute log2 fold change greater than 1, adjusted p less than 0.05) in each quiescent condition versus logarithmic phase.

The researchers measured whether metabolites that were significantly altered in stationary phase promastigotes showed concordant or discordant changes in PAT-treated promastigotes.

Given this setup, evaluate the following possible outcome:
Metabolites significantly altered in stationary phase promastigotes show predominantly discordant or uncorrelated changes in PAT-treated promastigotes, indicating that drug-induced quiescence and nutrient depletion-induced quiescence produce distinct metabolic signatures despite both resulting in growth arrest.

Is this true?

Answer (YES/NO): NO